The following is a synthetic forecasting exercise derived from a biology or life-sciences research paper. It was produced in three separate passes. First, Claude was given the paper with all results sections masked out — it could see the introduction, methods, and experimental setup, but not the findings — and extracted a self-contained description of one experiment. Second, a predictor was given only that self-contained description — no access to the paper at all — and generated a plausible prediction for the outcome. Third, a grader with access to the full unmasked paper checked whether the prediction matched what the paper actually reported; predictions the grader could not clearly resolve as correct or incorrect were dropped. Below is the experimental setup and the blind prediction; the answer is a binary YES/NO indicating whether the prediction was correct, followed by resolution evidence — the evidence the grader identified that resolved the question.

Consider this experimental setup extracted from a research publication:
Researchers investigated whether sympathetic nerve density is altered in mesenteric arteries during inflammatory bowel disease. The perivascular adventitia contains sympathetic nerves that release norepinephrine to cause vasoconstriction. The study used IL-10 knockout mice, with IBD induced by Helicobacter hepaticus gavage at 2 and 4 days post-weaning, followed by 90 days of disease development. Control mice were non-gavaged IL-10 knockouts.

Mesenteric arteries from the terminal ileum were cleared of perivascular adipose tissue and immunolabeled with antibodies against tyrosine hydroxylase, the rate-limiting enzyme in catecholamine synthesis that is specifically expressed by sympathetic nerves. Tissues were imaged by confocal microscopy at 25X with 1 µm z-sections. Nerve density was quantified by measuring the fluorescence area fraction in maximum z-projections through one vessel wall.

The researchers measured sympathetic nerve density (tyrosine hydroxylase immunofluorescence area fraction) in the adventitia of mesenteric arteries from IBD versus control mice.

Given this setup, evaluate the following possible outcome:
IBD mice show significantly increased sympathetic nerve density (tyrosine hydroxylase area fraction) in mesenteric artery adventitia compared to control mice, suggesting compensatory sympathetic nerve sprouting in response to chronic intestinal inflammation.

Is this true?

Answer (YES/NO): NO